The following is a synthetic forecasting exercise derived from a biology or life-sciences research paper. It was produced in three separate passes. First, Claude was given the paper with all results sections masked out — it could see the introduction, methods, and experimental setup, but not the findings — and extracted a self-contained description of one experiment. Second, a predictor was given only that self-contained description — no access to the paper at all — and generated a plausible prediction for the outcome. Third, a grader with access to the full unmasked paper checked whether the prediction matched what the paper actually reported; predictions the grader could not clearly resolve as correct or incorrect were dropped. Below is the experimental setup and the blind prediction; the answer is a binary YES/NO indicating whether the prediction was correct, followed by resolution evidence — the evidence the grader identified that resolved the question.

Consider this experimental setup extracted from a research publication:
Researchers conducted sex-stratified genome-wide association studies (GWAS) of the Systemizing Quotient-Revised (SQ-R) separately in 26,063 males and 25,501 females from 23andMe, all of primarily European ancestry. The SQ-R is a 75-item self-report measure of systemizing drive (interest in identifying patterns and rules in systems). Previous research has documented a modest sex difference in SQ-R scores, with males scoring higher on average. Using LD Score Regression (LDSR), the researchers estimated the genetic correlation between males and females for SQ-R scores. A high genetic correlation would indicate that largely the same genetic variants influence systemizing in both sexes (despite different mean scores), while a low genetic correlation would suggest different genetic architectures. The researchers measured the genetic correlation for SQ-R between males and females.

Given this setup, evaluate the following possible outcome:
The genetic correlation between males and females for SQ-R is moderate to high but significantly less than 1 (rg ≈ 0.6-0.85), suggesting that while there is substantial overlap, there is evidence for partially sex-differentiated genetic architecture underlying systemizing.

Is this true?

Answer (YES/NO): NO